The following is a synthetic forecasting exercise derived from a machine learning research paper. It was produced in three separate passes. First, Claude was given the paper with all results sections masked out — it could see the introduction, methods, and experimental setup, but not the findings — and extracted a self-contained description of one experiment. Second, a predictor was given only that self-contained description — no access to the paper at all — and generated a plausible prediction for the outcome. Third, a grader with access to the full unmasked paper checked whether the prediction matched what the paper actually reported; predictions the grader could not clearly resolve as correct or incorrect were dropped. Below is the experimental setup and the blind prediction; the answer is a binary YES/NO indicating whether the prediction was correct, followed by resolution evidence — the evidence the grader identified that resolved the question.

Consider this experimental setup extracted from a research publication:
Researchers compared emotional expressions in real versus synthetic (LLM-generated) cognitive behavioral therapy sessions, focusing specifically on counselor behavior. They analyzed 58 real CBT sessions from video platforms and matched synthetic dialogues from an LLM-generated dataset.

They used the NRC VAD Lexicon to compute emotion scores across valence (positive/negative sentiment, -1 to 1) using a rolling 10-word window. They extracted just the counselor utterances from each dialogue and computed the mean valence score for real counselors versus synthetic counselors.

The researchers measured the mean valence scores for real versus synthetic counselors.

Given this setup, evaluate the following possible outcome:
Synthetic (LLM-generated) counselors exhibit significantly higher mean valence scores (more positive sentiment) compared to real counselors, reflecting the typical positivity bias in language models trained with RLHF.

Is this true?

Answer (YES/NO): YES